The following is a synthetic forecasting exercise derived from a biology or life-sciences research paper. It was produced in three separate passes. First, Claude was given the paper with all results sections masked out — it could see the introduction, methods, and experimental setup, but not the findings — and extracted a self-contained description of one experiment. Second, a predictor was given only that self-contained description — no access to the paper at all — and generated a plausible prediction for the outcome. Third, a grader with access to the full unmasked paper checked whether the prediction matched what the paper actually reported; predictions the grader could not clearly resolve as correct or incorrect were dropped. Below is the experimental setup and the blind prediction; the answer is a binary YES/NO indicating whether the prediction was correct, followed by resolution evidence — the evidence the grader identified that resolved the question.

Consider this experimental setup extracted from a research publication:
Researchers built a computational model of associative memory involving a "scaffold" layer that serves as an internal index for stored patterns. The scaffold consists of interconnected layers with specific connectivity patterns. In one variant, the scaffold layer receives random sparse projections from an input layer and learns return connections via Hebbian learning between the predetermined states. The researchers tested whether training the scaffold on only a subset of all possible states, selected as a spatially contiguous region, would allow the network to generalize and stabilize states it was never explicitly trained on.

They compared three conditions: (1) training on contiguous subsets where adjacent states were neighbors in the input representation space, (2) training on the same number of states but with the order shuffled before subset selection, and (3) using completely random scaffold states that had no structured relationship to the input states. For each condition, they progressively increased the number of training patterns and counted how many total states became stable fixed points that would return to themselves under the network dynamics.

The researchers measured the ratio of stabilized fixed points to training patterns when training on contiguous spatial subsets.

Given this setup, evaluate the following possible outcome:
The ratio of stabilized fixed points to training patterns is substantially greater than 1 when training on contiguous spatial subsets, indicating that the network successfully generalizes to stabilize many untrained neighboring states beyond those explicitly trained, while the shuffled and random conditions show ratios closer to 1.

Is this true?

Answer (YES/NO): YES